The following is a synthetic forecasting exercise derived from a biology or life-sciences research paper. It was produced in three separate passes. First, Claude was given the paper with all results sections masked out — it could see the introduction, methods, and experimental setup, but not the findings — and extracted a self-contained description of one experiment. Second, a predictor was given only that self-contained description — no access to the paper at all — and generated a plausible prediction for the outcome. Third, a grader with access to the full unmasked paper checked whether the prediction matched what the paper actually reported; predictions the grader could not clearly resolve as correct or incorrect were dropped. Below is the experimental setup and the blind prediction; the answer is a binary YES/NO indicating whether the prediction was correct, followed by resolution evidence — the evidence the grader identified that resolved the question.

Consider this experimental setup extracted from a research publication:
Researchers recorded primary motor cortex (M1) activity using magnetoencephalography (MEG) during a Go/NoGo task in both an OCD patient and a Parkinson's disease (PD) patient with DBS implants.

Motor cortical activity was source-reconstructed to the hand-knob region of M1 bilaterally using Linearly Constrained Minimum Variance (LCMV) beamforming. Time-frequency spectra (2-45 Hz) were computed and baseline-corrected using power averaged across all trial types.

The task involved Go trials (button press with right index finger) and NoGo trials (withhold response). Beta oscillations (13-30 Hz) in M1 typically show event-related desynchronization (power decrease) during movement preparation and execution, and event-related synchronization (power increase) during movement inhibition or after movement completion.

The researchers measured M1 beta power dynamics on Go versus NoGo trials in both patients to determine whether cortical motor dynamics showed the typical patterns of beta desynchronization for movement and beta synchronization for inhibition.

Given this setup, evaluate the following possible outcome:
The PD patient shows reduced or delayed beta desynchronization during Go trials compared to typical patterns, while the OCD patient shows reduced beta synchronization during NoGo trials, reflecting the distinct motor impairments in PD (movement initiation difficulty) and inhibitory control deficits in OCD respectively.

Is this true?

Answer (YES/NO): NO